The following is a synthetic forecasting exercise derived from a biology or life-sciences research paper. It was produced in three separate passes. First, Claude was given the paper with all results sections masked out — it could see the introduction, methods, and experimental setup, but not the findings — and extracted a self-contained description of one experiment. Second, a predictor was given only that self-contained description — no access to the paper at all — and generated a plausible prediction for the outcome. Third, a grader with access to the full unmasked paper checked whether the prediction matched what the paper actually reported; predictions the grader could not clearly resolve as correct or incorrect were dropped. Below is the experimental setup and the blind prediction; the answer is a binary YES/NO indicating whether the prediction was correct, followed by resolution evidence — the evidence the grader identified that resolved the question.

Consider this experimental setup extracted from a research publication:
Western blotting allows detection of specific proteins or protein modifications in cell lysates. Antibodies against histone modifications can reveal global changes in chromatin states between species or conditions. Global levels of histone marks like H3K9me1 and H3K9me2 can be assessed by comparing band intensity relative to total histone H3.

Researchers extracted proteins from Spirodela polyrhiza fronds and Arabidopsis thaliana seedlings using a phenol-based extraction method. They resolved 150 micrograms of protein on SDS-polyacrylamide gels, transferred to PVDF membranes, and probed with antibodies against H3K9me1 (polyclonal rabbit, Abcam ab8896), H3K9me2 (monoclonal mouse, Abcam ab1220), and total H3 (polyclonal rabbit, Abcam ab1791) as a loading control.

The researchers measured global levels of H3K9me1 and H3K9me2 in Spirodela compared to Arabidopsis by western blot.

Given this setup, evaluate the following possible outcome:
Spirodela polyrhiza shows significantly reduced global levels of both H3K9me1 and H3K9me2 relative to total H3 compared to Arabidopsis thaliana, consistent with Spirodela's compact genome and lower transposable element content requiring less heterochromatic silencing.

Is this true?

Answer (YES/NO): NO